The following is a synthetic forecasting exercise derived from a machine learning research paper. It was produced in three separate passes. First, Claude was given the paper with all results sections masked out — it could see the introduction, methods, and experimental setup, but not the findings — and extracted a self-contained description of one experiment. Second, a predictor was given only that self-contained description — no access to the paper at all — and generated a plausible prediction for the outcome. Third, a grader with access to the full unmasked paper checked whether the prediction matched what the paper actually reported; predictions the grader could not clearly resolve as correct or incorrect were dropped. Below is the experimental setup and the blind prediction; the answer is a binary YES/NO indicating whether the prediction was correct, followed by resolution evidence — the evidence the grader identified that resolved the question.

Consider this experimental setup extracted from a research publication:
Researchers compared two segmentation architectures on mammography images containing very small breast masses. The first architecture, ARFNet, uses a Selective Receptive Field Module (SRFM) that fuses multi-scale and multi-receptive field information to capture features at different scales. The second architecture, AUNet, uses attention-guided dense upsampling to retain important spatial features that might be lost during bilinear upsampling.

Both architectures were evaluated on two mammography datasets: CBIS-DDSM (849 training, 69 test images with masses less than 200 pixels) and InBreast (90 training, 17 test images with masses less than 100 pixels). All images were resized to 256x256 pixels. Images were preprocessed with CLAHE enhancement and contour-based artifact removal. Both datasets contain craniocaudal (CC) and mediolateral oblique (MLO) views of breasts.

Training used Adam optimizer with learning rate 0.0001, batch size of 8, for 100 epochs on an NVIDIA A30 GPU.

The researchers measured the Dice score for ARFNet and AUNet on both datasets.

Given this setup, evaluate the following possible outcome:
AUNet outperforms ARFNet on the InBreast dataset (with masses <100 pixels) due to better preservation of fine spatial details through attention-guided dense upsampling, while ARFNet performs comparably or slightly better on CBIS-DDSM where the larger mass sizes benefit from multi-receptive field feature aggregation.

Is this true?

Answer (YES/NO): NO